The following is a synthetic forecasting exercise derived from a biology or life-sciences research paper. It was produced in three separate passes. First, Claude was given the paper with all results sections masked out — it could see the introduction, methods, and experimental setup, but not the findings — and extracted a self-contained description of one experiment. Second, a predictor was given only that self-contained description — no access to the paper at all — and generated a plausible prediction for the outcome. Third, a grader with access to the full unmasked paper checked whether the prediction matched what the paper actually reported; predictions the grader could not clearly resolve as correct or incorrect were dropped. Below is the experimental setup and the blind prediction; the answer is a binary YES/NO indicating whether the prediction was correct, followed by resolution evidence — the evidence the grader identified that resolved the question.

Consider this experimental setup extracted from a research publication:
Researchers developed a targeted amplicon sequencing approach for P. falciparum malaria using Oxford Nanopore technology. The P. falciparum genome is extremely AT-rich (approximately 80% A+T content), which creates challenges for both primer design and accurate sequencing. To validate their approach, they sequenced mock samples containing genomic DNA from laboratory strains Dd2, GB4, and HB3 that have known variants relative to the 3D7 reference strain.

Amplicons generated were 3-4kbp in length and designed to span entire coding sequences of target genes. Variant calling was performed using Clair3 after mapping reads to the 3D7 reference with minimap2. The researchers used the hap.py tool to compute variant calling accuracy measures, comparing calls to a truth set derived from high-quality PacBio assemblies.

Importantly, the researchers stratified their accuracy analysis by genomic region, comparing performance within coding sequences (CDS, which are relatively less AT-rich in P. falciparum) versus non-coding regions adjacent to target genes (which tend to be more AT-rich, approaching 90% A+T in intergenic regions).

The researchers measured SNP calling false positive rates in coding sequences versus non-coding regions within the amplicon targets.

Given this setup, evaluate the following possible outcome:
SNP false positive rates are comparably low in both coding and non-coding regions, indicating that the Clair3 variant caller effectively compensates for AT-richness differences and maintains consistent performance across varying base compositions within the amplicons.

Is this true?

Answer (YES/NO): NO